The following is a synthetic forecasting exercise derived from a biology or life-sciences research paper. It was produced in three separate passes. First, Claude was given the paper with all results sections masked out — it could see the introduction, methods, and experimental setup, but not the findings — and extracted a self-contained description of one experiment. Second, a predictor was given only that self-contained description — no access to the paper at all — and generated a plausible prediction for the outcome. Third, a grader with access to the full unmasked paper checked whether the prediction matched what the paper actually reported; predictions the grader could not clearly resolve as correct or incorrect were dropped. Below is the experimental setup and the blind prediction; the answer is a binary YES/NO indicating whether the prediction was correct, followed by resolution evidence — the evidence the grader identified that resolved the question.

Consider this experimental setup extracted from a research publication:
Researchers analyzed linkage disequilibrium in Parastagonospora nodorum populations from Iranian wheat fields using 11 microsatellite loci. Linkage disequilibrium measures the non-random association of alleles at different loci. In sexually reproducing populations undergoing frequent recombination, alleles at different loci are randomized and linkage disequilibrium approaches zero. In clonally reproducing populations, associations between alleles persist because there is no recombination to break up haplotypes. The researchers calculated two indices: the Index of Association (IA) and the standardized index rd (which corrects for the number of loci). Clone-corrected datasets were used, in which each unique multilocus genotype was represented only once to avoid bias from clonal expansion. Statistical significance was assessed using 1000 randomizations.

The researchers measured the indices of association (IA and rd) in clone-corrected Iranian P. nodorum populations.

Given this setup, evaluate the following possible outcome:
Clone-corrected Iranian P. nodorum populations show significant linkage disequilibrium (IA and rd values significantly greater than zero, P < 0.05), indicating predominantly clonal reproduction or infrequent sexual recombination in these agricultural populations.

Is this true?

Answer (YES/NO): NO